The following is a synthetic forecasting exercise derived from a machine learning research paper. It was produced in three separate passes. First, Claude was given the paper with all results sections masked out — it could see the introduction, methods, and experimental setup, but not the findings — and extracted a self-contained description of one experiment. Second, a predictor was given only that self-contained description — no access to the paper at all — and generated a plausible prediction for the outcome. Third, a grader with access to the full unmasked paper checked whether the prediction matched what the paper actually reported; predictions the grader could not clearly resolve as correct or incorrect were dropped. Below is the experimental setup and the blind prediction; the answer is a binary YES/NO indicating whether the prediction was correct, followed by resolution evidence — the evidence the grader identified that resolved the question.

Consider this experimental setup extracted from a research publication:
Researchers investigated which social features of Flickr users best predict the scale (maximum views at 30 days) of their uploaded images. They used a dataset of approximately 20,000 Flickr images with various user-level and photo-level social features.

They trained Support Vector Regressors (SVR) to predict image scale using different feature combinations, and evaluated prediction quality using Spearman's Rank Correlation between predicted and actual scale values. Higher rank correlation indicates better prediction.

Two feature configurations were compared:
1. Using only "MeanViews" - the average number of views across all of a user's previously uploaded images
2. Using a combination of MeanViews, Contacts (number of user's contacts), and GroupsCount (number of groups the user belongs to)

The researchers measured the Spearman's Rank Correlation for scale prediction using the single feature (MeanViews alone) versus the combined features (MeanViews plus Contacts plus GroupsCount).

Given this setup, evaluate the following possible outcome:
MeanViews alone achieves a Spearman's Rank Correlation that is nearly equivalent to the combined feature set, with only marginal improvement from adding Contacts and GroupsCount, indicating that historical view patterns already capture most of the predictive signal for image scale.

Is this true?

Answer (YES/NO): NO